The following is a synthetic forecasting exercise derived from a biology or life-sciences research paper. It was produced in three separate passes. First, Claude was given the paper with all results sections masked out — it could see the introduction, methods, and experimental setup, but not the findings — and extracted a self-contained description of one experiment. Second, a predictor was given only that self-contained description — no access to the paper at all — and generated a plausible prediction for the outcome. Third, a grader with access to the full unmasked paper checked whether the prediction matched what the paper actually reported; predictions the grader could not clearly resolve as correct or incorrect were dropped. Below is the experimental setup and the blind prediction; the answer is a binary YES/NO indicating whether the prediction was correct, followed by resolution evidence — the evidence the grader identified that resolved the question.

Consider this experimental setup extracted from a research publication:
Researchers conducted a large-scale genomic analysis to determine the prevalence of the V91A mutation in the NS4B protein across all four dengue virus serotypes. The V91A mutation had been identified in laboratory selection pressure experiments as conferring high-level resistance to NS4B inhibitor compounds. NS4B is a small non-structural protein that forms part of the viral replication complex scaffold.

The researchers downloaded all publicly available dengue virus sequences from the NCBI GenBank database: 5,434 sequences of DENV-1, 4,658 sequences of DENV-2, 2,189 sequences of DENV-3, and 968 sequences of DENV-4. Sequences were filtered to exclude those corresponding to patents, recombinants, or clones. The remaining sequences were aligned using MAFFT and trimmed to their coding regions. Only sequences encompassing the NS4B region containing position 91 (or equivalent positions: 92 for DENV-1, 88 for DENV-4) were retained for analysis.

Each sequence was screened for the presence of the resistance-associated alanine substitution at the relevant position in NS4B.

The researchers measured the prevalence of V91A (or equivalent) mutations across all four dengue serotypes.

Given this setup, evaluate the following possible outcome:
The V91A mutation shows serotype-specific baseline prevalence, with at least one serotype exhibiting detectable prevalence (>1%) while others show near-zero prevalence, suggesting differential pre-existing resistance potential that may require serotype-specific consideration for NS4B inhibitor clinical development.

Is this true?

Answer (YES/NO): NO